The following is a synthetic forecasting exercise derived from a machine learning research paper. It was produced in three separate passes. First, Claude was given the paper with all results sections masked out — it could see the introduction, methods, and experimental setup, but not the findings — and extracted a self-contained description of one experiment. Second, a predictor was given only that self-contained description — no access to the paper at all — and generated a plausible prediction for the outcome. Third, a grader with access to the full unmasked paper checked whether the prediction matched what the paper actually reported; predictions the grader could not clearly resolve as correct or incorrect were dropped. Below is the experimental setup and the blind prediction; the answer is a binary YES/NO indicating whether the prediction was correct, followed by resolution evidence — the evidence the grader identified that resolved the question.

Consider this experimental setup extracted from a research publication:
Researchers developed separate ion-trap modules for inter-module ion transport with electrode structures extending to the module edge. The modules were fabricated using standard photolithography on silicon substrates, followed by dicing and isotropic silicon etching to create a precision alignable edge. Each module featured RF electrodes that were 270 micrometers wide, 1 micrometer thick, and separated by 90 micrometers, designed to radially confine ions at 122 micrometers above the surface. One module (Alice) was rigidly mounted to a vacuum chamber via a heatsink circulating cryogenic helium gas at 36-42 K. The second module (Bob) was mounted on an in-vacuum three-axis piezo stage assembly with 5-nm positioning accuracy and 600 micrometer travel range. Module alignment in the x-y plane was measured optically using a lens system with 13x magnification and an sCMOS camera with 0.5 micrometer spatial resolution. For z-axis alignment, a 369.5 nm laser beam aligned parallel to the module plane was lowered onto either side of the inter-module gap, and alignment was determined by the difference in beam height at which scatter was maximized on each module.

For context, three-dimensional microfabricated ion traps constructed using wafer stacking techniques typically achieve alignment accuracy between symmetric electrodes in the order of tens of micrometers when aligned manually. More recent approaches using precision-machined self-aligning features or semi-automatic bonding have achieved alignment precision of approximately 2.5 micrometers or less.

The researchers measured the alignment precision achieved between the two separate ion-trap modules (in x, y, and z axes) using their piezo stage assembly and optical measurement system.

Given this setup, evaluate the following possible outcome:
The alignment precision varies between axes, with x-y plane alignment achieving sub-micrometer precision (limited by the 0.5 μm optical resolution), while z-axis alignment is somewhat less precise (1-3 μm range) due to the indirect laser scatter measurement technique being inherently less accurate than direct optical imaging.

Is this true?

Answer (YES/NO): NO